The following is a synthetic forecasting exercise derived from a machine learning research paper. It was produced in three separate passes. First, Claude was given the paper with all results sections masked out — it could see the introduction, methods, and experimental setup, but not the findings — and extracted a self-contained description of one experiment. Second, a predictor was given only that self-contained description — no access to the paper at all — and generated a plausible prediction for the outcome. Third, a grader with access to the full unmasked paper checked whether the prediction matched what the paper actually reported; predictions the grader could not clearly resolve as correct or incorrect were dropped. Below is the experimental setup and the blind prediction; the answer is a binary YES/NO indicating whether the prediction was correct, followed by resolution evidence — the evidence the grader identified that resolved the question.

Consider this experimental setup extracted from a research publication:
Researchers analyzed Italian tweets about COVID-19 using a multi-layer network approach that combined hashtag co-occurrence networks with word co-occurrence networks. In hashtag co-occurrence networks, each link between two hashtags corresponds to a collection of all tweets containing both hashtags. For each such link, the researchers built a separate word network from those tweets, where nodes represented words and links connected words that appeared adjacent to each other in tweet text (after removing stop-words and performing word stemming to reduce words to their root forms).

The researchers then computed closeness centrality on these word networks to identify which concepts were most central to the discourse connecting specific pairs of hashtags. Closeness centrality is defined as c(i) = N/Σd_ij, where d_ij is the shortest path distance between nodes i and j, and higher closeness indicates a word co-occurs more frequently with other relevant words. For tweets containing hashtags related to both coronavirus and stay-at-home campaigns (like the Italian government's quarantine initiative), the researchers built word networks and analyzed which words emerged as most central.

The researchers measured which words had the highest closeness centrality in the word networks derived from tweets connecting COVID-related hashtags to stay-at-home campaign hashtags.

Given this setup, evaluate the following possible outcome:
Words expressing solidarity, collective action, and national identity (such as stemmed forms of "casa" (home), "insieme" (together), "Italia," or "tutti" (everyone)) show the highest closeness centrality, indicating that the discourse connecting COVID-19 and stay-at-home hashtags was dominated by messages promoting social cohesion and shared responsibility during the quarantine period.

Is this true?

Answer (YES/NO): NO